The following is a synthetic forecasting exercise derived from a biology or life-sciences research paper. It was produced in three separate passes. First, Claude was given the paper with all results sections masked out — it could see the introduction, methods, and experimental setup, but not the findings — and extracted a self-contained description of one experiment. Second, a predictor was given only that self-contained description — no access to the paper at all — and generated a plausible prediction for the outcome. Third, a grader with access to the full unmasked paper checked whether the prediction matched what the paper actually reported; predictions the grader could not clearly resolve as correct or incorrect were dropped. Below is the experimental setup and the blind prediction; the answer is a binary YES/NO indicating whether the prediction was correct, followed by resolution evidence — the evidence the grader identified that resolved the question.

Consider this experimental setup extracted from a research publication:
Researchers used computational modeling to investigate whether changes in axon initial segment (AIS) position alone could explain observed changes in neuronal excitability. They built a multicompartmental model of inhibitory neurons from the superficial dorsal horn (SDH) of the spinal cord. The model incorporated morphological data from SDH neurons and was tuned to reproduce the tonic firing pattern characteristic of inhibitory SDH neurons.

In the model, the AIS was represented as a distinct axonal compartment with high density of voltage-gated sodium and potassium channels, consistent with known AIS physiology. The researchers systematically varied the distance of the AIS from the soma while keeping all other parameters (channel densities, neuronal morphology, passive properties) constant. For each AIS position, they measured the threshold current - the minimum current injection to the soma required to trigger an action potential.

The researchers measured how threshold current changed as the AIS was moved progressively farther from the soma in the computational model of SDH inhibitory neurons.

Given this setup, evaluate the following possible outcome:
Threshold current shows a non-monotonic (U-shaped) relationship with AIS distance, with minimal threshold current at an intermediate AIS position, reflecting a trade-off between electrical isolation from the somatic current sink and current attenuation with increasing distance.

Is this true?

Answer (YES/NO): NO